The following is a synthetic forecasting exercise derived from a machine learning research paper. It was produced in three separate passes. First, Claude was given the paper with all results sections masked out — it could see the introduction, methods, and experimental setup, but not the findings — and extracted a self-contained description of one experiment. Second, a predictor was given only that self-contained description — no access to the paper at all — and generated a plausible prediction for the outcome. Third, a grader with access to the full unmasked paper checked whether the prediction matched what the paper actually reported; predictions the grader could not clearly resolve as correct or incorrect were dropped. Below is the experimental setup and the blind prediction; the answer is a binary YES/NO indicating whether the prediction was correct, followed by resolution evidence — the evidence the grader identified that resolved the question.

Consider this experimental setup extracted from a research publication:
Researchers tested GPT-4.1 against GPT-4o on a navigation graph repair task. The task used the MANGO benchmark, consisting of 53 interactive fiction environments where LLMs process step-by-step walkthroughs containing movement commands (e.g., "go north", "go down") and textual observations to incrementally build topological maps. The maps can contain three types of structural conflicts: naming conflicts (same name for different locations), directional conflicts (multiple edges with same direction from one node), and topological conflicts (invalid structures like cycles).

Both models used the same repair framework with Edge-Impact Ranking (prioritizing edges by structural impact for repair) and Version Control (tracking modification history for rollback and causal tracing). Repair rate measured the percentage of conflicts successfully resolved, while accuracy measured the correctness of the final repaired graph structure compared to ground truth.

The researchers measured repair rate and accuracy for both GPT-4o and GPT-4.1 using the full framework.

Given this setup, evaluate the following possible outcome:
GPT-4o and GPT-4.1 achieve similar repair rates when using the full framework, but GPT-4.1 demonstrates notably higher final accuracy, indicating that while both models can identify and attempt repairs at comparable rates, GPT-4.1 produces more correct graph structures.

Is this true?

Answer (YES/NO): NO